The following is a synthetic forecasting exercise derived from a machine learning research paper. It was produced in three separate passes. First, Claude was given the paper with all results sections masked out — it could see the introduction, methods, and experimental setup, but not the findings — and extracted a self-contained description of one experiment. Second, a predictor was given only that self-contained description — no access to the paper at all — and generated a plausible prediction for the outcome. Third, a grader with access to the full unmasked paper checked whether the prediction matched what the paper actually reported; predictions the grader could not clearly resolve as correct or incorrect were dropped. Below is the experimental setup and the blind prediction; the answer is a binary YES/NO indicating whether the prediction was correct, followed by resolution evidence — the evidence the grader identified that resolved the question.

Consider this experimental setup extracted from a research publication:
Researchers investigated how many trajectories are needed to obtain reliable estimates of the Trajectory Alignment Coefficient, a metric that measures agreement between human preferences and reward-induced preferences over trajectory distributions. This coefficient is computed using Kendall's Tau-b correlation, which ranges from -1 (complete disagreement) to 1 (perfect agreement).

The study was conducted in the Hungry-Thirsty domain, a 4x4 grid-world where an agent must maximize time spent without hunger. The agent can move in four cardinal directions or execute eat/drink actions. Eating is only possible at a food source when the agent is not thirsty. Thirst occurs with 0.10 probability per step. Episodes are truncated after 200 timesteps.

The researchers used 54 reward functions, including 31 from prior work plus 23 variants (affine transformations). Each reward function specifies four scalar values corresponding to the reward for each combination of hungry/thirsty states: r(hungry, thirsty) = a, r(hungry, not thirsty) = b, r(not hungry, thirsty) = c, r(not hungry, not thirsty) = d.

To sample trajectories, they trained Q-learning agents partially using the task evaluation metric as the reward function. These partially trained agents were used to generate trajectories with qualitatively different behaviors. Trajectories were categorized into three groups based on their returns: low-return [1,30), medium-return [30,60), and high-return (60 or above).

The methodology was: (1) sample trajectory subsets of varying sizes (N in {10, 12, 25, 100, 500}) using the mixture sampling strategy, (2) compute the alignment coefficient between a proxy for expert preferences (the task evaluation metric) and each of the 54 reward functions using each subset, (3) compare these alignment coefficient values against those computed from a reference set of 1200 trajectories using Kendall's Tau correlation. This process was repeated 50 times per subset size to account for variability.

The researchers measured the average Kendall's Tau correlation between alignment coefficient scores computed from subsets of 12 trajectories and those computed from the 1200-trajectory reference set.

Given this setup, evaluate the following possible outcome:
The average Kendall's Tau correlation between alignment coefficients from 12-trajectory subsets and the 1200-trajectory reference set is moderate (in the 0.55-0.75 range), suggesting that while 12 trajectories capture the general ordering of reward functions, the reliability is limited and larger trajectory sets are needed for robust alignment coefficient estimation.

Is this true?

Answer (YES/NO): NO